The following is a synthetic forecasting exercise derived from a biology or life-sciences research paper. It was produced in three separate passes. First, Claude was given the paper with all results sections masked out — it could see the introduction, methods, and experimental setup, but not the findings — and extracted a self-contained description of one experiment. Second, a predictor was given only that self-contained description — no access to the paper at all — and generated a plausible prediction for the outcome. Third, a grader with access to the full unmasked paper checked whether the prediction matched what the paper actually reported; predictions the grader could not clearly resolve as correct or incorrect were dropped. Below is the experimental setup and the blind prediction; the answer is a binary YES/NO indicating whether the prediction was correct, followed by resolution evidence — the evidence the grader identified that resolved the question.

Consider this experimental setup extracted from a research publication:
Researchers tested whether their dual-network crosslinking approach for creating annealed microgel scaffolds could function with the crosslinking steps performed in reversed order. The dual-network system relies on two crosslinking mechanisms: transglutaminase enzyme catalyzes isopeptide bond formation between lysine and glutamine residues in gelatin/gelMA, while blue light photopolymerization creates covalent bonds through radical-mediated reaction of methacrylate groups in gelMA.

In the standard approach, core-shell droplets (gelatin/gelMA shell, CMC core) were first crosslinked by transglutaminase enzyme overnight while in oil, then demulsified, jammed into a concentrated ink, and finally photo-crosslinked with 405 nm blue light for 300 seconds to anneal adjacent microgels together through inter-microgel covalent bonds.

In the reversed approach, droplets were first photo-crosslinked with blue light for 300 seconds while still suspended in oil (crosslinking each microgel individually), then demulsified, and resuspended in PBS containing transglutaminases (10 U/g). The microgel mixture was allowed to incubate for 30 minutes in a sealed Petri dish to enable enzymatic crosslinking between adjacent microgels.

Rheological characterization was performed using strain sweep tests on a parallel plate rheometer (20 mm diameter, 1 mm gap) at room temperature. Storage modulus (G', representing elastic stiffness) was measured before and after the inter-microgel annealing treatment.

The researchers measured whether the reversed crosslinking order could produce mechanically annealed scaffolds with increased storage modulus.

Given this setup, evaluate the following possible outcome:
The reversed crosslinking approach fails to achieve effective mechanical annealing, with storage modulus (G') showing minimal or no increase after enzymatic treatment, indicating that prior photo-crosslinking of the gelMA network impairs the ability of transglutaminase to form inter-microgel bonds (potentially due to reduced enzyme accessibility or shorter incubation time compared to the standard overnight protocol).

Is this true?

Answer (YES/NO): NO